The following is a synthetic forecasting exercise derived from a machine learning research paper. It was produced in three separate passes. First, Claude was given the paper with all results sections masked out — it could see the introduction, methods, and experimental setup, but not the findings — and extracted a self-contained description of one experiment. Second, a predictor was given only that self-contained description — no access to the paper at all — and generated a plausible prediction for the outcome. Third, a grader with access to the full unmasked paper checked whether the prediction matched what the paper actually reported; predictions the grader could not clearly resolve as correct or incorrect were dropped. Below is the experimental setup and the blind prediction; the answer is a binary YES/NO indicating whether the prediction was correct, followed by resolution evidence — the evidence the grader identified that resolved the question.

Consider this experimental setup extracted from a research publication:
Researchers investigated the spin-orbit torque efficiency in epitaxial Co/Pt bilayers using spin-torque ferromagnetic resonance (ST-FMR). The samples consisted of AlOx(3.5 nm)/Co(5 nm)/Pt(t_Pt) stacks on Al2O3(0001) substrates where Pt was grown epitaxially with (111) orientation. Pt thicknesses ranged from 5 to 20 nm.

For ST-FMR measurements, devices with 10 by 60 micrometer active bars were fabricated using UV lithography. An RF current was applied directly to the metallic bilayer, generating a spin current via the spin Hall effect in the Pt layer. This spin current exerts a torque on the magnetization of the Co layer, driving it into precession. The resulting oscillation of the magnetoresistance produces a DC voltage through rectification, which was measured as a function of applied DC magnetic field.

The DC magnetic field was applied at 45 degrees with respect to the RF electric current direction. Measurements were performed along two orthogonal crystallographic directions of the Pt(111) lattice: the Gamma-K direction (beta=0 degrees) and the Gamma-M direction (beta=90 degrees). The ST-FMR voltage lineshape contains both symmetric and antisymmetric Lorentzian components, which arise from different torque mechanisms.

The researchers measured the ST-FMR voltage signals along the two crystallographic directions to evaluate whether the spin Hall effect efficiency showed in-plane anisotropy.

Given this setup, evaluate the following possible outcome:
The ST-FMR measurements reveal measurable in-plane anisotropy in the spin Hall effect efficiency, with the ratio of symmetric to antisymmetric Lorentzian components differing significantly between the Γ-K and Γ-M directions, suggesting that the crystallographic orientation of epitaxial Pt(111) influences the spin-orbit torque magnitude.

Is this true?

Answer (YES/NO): NO